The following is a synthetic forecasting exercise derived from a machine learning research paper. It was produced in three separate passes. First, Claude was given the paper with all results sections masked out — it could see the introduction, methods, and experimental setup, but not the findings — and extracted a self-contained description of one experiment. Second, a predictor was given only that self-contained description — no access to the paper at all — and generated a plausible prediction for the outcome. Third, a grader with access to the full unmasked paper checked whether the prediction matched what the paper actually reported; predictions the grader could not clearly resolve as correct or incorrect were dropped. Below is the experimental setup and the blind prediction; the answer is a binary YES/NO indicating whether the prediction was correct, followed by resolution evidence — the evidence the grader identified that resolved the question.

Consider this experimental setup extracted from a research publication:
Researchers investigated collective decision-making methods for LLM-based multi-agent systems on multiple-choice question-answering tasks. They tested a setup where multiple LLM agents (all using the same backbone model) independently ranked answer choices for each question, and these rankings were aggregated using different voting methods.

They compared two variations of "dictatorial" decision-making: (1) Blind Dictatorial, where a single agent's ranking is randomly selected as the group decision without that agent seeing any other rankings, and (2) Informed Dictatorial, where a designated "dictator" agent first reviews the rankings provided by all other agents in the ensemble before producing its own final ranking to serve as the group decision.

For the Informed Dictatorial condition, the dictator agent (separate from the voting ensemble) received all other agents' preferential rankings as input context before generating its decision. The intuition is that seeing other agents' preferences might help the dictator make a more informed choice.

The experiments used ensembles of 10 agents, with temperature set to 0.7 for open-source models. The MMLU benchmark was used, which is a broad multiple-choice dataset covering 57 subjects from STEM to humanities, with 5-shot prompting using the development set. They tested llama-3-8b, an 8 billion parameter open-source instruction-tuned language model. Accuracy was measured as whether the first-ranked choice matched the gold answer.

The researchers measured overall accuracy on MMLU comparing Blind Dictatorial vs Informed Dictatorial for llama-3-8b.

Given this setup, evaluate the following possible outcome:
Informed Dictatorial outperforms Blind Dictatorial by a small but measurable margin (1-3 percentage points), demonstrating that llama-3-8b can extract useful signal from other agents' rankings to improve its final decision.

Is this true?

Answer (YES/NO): NO